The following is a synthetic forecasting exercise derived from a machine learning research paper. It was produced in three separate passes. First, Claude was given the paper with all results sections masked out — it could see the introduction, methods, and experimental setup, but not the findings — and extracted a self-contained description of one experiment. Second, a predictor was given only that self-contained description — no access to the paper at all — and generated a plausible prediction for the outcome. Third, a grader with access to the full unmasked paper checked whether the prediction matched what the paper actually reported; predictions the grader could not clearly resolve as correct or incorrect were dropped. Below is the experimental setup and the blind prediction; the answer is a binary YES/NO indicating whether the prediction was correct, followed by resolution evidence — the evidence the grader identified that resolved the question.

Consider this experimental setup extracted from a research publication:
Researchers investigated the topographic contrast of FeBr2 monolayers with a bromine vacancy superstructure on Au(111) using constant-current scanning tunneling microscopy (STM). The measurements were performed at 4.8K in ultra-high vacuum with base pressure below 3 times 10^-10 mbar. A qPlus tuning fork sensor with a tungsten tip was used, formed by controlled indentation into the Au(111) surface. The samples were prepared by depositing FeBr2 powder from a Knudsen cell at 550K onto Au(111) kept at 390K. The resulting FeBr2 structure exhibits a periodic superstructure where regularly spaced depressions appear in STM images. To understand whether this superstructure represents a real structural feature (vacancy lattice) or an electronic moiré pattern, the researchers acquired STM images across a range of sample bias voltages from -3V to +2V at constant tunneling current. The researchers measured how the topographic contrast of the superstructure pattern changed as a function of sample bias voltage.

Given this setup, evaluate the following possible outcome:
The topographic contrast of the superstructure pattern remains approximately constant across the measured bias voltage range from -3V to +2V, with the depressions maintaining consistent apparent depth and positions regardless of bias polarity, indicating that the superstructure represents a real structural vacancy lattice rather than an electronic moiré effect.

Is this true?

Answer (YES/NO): YES